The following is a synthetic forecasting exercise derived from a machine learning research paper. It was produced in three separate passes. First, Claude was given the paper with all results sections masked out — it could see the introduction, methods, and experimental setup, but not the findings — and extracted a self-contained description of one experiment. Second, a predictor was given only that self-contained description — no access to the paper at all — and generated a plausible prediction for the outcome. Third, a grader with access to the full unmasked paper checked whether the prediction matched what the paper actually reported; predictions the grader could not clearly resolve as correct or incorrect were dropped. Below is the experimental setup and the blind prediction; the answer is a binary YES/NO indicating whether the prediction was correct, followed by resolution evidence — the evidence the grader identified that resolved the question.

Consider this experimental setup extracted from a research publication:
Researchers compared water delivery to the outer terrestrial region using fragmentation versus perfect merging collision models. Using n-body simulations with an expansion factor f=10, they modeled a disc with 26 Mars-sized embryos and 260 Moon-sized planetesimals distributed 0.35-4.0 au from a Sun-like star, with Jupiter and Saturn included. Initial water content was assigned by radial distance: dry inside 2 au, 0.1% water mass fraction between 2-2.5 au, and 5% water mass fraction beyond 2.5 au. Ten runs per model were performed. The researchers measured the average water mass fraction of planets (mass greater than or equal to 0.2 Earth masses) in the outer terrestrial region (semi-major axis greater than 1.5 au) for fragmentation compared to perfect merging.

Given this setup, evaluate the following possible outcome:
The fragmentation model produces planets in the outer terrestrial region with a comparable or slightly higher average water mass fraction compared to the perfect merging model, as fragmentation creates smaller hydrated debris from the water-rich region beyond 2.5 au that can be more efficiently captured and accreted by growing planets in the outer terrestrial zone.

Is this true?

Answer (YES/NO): NO